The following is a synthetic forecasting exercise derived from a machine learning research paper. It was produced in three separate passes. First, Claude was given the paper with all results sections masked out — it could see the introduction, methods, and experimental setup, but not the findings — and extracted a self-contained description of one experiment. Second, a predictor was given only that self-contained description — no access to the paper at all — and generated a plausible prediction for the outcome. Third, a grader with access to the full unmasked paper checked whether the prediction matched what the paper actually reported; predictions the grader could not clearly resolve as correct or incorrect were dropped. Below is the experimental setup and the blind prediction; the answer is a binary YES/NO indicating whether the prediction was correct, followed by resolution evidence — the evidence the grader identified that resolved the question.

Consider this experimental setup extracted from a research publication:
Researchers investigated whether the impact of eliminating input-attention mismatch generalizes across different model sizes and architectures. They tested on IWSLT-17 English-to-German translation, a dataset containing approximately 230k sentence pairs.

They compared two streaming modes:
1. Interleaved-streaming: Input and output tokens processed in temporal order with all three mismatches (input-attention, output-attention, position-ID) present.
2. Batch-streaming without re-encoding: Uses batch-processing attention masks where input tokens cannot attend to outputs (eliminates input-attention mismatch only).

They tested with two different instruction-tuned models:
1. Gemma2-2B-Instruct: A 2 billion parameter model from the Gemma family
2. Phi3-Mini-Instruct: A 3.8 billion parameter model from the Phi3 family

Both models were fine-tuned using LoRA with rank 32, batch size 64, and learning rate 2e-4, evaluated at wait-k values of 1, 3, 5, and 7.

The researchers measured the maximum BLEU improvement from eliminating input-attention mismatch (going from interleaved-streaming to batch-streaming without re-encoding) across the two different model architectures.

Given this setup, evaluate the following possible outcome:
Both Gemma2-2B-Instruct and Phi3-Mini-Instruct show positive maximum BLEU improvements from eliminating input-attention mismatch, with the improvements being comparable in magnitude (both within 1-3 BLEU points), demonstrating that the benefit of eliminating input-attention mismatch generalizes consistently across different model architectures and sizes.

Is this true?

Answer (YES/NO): YES